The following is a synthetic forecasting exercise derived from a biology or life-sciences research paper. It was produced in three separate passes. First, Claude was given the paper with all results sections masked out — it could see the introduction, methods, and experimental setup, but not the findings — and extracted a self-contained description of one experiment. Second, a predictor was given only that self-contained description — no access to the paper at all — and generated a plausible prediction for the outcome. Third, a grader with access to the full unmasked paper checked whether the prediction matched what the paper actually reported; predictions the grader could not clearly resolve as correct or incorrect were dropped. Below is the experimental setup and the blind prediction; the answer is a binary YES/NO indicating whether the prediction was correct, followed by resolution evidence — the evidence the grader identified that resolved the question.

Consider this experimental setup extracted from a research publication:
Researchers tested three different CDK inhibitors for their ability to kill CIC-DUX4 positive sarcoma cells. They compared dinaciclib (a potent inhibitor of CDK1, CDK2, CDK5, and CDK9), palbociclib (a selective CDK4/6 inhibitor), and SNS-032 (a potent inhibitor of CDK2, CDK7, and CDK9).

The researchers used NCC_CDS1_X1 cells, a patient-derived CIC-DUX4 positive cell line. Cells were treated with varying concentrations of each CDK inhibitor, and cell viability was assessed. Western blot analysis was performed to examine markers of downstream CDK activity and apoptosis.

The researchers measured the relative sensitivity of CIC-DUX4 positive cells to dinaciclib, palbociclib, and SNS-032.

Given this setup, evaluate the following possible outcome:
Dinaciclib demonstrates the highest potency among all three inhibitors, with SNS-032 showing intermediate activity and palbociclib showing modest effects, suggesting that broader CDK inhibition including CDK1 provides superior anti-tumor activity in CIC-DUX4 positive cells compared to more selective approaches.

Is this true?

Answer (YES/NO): NO